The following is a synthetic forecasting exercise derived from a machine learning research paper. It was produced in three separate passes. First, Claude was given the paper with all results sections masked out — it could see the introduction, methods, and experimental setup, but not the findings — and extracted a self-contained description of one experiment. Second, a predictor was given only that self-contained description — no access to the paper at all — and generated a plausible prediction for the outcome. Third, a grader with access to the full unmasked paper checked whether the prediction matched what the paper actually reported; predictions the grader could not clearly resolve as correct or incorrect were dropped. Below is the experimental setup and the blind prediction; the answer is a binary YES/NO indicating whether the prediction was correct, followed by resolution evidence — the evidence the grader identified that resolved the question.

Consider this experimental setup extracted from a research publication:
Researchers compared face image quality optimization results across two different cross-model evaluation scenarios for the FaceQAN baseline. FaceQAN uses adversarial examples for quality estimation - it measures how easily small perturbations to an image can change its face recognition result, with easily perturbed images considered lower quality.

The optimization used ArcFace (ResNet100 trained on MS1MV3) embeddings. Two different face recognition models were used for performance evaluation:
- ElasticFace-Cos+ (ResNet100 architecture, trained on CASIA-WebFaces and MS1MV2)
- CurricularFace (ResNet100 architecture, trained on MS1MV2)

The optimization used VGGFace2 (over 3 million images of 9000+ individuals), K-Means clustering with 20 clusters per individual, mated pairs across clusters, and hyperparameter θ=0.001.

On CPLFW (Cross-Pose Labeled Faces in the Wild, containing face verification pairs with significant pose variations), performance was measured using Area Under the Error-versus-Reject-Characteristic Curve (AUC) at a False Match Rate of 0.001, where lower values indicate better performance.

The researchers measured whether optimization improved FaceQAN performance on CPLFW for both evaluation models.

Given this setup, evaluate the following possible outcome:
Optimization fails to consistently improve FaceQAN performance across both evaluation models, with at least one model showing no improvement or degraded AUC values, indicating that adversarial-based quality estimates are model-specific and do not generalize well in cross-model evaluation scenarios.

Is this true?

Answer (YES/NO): NO